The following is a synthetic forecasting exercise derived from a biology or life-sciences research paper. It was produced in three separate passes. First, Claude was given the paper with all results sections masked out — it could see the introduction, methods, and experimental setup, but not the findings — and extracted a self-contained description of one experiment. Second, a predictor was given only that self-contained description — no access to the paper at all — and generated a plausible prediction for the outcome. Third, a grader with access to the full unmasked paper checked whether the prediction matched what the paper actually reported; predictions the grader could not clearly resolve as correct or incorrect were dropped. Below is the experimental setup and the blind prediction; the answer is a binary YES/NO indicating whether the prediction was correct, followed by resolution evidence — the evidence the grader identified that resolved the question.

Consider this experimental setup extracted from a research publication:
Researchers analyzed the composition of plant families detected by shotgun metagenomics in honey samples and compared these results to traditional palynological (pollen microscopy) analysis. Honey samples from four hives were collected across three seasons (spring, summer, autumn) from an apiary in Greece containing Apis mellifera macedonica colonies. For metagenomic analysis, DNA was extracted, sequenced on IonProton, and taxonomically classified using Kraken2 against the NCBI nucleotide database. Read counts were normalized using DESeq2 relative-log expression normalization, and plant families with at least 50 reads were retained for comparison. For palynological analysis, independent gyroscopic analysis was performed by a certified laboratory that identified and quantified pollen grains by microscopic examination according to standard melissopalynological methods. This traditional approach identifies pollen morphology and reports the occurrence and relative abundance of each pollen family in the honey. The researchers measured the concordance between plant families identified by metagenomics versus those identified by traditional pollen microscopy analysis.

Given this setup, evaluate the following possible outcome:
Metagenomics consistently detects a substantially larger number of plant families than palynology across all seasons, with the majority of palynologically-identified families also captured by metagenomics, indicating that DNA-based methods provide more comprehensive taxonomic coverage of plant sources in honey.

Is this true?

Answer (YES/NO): NO